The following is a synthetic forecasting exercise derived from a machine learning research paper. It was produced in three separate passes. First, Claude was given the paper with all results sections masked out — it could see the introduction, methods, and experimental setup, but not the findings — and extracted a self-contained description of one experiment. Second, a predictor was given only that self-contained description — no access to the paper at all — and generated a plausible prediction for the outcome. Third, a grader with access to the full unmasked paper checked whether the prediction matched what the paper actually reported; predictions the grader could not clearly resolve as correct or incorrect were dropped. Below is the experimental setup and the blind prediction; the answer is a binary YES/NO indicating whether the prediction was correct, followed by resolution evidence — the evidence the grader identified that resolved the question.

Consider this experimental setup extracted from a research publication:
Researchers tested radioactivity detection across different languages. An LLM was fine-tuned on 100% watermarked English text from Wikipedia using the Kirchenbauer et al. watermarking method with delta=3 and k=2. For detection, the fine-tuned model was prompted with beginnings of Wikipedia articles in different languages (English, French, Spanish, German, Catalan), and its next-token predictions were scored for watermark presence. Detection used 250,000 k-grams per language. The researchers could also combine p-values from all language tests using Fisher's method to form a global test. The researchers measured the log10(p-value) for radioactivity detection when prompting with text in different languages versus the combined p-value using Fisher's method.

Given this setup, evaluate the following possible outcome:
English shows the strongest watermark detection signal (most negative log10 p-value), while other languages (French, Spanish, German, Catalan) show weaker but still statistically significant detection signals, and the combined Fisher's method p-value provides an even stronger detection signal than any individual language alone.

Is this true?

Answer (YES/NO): NO